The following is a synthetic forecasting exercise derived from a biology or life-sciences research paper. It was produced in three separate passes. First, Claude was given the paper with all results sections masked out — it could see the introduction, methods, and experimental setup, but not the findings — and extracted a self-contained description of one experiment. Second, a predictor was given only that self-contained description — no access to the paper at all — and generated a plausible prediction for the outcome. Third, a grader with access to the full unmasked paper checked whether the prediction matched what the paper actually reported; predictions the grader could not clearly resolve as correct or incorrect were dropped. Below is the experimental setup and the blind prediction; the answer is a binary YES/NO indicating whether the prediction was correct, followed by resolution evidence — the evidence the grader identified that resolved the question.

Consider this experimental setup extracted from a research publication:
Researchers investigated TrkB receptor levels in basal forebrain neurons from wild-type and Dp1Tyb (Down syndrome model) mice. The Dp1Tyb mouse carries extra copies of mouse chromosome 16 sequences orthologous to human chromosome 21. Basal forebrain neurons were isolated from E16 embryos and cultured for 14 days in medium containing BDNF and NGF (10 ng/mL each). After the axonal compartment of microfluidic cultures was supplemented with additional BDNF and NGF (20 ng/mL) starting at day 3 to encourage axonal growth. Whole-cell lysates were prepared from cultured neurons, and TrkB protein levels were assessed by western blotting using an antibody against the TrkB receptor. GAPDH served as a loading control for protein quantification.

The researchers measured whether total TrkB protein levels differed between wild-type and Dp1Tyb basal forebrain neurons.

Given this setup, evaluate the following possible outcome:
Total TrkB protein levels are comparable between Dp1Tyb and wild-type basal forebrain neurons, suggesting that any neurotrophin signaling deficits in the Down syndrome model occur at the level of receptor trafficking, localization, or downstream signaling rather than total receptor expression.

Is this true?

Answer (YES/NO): YES